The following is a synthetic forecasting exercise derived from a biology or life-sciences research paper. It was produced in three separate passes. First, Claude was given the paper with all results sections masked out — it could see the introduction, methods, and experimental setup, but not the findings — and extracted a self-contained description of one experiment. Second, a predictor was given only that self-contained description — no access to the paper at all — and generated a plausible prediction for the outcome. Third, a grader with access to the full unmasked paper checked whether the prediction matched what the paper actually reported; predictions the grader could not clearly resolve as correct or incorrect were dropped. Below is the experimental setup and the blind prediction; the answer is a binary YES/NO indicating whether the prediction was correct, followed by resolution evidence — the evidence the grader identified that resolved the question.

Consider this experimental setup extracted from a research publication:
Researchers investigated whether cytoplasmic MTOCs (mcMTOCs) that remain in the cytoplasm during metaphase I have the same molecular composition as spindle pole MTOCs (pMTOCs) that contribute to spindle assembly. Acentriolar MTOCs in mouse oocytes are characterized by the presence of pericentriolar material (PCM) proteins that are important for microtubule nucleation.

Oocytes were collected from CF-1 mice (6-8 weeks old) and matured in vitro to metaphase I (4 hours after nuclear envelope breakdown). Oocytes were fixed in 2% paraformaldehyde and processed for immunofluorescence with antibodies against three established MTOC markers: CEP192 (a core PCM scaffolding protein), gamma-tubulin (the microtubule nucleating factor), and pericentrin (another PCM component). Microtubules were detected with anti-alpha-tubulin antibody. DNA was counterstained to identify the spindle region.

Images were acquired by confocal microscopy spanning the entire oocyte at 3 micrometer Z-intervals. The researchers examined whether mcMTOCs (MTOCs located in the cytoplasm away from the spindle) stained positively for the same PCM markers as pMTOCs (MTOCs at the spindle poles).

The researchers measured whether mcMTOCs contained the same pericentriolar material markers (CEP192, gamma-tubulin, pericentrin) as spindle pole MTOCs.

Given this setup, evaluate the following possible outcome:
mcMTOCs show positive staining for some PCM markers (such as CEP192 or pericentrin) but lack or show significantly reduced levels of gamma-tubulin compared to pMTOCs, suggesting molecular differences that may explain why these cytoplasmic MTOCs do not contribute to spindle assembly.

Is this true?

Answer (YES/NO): NO